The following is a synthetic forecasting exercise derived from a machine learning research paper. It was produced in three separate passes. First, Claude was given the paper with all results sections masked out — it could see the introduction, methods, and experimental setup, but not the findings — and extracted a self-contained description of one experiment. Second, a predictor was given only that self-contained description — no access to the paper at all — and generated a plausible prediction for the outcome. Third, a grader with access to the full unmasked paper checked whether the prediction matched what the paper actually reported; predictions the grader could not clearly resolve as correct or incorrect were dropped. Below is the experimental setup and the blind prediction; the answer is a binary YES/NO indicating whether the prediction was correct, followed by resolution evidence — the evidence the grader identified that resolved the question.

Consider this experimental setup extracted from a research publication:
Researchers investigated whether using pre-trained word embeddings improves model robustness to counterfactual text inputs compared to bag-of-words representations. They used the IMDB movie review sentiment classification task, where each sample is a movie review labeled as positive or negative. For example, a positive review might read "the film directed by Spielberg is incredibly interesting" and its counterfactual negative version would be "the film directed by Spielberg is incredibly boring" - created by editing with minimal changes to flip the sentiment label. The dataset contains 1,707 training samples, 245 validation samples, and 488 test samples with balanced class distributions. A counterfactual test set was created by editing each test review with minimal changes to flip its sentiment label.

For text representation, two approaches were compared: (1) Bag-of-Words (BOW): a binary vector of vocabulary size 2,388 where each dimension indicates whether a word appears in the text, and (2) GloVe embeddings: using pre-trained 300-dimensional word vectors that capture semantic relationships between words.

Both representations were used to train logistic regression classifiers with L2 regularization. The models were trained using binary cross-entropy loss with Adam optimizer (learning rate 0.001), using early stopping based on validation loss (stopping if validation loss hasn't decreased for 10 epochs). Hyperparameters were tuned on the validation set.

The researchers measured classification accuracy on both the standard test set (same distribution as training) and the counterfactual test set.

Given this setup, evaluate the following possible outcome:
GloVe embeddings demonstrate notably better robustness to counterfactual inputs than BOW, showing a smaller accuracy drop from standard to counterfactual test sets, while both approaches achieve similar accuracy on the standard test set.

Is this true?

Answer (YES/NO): NO